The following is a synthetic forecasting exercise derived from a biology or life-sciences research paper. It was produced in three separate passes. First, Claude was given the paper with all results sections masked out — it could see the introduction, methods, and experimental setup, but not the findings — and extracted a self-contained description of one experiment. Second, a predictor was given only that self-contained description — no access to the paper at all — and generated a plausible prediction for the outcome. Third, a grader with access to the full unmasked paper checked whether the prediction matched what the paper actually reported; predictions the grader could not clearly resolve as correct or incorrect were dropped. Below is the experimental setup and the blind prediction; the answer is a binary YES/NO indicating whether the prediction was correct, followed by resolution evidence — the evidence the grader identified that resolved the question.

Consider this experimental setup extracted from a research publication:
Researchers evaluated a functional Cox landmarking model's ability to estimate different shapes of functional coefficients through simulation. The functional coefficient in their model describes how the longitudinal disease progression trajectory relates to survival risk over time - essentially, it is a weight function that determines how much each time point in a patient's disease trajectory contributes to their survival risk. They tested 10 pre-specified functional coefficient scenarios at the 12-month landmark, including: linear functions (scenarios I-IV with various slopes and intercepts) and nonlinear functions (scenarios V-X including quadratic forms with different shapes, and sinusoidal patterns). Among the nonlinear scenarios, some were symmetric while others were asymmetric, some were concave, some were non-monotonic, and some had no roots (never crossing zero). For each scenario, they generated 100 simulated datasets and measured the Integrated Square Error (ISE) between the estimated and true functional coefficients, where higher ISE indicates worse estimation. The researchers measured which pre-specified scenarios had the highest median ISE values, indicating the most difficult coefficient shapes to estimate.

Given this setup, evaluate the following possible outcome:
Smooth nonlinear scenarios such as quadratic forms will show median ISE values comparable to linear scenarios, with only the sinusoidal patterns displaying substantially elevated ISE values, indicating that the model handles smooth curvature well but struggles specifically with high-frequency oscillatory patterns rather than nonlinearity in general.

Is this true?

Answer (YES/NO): NO